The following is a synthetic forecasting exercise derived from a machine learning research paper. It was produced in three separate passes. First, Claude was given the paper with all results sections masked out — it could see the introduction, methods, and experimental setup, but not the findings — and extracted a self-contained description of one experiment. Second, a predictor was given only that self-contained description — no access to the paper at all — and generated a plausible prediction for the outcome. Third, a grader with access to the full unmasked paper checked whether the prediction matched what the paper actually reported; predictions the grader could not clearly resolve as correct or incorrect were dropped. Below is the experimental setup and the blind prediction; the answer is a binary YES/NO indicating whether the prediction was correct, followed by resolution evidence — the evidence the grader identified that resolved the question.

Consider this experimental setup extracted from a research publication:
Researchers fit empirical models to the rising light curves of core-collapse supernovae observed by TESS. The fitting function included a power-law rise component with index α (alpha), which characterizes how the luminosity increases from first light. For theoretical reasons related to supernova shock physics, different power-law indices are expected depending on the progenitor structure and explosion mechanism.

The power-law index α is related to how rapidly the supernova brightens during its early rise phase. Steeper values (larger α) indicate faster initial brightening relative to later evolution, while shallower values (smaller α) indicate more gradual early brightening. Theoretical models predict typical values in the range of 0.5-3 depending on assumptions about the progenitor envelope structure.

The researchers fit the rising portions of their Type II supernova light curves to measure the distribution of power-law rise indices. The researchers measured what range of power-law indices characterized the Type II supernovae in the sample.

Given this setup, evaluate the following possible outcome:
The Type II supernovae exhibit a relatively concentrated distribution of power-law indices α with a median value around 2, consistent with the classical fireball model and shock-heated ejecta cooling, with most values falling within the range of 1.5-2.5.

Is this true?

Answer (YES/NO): NO